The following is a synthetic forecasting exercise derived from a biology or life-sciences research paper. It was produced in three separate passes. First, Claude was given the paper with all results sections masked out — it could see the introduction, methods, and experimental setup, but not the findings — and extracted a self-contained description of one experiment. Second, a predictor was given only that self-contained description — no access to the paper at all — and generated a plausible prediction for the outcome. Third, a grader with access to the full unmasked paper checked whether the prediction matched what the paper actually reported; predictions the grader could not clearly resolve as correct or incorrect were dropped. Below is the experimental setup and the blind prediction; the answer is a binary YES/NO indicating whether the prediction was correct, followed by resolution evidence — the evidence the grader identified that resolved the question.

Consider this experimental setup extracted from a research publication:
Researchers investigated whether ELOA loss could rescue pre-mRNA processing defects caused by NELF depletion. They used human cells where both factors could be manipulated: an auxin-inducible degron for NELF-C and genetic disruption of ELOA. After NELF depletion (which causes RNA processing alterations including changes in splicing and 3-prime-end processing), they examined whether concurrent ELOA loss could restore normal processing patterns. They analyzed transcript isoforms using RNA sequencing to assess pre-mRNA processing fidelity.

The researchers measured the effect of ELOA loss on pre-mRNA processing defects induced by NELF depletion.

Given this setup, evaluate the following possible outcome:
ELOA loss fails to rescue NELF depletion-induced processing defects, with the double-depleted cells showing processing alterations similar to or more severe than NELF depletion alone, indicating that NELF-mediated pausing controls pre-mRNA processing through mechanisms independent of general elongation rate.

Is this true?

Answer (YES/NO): NO